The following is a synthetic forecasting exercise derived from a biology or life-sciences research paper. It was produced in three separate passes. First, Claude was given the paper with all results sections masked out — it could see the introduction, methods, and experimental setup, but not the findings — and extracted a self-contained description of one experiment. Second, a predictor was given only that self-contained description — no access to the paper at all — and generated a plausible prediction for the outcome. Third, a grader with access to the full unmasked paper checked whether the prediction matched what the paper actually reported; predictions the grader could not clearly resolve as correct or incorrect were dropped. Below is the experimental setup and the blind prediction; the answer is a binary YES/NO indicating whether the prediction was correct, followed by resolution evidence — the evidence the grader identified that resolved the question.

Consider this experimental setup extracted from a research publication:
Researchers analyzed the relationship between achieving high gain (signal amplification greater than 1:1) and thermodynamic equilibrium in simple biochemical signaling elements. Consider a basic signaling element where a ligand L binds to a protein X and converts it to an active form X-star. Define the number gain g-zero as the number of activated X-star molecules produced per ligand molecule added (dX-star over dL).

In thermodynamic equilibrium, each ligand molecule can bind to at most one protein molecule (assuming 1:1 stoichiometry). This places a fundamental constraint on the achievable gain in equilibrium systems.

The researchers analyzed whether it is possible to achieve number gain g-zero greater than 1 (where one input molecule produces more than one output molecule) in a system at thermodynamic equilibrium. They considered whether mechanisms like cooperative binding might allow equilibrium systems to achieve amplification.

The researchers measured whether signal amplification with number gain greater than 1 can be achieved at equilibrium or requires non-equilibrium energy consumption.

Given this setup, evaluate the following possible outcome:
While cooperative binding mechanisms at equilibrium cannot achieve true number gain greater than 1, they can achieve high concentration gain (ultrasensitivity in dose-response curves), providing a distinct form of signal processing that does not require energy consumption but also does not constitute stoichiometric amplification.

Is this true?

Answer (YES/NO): YES